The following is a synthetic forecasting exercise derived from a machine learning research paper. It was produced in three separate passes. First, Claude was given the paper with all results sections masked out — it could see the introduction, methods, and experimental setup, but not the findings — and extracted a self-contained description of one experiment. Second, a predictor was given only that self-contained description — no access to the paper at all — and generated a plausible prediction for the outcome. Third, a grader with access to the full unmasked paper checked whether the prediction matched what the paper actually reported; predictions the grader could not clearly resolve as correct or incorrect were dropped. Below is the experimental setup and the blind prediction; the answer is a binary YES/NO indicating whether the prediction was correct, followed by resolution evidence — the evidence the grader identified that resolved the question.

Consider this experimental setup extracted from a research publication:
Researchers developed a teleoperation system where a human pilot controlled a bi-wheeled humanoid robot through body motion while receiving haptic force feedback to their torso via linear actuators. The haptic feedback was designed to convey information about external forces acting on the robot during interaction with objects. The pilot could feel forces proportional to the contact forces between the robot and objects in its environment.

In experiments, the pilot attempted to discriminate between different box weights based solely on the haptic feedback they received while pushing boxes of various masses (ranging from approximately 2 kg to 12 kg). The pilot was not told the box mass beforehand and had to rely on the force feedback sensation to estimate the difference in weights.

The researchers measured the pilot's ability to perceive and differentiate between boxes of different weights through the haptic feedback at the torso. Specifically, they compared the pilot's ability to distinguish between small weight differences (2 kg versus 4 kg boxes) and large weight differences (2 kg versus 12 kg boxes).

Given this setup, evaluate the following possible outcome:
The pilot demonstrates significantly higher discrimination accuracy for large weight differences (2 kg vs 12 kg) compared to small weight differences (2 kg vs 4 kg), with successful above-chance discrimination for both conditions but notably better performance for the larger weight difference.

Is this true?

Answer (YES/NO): NO